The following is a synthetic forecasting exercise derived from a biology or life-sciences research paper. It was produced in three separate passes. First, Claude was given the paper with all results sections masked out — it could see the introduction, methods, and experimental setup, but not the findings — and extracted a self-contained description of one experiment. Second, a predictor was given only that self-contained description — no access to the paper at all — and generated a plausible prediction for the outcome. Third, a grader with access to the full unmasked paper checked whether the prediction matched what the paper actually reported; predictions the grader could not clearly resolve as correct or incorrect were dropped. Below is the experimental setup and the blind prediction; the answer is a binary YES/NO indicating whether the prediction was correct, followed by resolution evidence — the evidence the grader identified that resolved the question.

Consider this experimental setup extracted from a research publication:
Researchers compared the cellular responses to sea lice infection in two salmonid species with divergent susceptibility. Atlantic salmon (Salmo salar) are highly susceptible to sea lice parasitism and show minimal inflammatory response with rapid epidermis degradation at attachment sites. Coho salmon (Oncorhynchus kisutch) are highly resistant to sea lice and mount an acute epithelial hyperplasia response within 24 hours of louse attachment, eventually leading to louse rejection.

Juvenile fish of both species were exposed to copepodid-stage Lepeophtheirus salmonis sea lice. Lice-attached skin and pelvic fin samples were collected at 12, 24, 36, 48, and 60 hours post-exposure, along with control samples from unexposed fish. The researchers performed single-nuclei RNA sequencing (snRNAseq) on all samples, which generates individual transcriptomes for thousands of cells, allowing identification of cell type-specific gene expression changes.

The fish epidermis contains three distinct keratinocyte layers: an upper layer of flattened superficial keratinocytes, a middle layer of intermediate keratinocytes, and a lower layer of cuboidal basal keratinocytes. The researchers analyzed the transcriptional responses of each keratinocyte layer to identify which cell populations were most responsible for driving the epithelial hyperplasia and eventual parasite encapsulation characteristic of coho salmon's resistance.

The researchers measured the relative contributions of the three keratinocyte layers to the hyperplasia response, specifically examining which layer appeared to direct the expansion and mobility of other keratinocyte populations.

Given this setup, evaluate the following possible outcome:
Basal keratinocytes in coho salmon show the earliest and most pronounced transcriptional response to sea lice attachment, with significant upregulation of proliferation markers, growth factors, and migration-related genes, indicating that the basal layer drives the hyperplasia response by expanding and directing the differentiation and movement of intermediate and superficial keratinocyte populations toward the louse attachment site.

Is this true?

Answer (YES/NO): NO